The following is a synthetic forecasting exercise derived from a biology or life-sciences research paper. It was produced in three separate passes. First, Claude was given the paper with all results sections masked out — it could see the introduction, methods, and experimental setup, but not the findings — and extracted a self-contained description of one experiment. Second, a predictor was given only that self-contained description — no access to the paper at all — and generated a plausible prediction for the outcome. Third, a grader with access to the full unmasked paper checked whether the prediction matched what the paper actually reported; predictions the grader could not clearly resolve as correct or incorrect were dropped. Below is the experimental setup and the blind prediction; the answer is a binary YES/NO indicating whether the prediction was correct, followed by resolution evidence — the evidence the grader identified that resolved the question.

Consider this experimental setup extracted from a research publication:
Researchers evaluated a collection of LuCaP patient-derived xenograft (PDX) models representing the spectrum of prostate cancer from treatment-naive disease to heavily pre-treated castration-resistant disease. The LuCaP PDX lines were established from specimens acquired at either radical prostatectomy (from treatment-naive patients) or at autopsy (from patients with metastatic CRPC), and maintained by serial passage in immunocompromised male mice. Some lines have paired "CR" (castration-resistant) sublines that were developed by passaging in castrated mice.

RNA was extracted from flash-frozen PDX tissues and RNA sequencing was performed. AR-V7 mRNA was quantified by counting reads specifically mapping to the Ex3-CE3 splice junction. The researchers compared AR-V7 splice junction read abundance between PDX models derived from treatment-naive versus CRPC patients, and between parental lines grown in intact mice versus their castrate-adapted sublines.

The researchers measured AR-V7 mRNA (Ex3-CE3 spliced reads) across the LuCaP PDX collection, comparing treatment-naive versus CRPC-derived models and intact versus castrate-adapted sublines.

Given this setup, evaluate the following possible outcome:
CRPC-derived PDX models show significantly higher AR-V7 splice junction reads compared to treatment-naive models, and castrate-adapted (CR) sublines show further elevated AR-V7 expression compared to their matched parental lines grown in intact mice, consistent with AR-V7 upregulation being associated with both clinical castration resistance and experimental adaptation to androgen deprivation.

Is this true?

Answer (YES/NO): NO